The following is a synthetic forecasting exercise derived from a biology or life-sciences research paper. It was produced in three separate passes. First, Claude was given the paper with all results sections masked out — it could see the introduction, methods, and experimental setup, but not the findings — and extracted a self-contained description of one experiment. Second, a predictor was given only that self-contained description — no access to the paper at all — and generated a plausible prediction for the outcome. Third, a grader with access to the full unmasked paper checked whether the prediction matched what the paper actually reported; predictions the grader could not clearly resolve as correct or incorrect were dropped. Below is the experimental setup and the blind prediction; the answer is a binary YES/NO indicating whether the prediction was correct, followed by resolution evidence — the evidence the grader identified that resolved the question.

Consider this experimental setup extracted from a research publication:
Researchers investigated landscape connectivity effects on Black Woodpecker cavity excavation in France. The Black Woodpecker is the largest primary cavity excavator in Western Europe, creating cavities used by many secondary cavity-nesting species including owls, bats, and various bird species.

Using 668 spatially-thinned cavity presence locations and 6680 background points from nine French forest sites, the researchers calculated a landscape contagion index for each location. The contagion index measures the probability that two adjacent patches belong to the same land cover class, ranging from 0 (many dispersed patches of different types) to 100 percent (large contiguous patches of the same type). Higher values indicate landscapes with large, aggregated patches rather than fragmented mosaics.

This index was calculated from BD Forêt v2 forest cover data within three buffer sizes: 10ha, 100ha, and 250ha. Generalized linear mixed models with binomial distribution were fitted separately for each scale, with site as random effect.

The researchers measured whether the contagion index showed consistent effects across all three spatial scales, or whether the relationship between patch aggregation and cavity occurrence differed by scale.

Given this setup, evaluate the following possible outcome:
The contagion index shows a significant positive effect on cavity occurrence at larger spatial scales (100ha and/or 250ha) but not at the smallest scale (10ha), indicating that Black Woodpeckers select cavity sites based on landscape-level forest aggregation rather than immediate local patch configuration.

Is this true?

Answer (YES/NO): NO